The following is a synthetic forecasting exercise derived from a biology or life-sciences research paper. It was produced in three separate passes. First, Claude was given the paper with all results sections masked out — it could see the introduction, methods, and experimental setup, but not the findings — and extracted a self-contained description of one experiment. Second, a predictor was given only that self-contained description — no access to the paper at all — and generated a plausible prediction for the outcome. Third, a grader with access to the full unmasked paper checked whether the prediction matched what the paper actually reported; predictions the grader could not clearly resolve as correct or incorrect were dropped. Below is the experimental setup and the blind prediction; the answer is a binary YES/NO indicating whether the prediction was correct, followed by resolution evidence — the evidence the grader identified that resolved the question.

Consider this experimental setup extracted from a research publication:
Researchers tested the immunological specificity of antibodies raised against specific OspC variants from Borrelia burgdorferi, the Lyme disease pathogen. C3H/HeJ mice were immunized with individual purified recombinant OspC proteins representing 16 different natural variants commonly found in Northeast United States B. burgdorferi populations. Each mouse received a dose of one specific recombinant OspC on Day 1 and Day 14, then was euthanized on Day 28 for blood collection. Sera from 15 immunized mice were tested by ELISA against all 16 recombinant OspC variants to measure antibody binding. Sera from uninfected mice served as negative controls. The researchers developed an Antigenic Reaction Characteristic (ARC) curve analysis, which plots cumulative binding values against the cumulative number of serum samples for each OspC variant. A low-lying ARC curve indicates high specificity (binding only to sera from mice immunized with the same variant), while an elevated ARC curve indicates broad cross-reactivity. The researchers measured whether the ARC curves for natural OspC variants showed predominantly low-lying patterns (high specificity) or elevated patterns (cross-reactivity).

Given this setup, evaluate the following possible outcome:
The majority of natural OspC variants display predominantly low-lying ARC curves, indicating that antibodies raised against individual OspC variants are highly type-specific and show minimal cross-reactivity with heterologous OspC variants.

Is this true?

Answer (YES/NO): NO